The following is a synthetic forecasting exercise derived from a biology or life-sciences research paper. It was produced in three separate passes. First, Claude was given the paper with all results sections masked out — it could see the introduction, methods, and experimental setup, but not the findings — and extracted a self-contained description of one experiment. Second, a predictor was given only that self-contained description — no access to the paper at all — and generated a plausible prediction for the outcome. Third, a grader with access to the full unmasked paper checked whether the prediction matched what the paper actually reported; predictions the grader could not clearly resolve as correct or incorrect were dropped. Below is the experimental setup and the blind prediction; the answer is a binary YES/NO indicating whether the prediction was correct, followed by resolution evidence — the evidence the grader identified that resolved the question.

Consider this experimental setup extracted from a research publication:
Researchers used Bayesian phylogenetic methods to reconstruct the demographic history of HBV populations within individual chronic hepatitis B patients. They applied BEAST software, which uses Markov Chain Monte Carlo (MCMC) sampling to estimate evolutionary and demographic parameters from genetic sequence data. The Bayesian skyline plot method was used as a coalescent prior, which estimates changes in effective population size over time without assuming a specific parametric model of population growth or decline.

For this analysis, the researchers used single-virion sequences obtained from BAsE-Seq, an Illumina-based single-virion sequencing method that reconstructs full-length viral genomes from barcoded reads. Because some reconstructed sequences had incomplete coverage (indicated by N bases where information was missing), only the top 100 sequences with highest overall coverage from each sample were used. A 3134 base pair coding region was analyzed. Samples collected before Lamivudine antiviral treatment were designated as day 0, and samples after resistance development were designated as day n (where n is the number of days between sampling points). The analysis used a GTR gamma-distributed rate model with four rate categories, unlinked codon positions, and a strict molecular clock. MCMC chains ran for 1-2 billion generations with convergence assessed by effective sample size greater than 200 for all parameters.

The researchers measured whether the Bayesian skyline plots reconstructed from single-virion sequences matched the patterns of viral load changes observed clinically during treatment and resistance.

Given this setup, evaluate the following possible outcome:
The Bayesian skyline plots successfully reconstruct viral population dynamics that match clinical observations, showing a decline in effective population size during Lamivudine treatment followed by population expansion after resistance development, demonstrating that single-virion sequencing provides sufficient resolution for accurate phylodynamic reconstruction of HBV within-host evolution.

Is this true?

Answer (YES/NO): NO